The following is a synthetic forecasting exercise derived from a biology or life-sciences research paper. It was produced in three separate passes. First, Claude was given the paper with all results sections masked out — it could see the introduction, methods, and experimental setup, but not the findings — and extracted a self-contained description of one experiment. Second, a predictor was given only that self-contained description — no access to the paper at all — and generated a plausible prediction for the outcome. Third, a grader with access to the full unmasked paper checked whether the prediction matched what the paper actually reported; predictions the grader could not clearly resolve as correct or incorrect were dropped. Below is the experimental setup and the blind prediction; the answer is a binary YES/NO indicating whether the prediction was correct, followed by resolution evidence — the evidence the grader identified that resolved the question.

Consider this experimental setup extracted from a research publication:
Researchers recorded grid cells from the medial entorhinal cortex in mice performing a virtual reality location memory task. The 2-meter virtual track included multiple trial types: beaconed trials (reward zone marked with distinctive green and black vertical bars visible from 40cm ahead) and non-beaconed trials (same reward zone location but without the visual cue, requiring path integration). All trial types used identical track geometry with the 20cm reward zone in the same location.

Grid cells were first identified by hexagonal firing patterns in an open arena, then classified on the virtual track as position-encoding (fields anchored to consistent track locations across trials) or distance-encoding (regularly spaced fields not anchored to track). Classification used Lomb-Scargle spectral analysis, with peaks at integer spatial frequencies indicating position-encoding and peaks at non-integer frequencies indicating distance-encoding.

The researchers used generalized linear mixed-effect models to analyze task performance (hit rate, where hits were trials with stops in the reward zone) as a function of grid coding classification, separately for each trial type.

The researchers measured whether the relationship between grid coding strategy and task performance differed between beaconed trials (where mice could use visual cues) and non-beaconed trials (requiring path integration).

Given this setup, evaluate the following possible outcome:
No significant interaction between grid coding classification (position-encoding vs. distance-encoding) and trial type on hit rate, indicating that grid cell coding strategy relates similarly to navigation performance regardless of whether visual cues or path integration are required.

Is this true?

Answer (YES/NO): NO